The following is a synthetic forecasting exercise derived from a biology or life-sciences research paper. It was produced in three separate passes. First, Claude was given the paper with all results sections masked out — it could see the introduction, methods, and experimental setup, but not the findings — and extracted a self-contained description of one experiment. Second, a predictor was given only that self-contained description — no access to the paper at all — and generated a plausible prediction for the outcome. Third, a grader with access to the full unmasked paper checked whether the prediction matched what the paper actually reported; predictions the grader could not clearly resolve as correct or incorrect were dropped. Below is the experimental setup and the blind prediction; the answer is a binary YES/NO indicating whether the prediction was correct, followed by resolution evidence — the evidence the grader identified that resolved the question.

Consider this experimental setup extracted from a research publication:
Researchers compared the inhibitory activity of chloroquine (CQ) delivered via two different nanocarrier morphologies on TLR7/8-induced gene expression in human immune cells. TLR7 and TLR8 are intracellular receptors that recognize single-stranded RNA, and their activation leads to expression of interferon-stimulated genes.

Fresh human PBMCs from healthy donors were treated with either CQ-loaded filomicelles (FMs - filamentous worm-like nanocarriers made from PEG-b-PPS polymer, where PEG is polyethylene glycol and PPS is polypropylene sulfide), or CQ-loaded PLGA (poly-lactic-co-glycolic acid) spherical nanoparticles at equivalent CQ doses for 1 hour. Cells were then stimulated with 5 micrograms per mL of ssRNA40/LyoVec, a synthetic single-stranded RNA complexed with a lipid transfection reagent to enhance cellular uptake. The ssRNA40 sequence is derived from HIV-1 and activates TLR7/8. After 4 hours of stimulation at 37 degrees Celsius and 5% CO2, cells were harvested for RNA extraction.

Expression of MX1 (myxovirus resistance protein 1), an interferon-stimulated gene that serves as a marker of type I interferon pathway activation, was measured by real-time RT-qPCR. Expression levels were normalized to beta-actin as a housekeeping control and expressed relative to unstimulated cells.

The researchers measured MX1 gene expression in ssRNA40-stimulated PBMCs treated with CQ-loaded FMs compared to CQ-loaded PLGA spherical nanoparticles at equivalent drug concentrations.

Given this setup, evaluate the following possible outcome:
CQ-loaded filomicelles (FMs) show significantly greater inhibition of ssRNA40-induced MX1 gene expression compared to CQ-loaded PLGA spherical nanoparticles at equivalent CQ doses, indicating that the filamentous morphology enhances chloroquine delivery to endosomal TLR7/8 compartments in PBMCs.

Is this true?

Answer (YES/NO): NO